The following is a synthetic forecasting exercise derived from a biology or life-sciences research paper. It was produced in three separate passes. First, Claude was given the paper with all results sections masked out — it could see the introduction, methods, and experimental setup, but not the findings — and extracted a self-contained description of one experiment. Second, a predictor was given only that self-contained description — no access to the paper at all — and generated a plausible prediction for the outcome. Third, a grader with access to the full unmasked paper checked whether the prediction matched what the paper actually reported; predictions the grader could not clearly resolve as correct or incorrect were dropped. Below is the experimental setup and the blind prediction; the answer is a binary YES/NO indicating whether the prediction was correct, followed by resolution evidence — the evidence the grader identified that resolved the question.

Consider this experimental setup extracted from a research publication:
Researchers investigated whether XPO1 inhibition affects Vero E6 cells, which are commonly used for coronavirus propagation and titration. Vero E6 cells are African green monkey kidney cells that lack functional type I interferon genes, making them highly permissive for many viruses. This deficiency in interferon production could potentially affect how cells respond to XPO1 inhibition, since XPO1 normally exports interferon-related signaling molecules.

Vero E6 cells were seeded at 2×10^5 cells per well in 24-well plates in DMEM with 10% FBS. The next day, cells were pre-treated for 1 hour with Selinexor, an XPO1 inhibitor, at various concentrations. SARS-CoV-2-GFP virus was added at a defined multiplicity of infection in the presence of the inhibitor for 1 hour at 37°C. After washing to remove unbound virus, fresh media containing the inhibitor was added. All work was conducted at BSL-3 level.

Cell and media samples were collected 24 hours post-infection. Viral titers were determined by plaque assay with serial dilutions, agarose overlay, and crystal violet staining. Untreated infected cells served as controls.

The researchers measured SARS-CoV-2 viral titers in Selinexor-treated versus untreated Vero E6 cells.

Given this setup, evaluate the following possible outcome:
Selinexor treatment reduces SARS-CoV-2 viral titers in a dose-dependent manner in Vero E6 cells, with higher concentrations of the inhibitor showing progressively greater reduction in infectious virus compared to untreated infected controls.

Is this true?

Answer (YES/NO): NO